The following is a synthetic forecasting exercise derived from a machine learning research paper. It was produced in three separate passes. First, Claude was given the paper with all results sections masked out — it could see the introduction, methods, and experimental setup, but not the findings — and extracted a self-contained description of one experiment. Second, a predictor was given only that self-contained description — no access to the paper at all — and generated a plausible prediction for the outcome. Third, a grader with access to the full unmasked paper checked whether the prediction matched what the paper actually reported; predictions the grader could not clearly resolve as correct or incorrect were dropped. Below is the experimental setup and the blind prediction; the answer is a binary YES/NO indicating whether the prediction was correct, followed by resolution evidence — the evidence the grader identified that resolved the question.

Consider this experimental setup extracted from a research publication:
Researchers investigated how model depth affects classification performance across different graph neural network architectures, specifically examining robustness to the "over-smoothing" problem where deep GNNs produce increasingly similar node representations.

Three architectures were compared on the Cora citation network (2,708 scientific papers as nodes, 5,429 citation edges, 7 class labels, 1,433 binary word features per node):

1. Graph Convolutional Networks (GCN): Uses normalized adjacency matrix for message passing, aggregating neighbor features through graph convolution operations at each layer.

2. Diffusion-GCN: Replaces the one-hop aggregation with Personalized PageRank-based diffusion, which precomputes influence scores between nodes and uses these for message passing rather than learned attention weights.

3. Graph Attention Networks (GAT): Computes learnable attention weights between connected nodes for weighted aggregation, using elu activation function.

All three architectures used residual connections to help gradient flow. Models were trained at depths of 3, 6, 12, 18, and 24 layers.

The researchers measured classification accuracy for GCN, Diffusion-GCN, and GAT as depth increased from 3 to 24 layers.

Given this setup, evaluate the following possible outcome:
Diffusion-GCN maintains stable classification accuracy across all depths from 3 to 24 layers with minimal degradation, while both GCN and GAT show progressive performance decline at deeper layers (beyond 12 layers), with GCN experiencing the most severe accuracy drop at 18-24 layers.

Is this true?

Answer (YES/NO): NO